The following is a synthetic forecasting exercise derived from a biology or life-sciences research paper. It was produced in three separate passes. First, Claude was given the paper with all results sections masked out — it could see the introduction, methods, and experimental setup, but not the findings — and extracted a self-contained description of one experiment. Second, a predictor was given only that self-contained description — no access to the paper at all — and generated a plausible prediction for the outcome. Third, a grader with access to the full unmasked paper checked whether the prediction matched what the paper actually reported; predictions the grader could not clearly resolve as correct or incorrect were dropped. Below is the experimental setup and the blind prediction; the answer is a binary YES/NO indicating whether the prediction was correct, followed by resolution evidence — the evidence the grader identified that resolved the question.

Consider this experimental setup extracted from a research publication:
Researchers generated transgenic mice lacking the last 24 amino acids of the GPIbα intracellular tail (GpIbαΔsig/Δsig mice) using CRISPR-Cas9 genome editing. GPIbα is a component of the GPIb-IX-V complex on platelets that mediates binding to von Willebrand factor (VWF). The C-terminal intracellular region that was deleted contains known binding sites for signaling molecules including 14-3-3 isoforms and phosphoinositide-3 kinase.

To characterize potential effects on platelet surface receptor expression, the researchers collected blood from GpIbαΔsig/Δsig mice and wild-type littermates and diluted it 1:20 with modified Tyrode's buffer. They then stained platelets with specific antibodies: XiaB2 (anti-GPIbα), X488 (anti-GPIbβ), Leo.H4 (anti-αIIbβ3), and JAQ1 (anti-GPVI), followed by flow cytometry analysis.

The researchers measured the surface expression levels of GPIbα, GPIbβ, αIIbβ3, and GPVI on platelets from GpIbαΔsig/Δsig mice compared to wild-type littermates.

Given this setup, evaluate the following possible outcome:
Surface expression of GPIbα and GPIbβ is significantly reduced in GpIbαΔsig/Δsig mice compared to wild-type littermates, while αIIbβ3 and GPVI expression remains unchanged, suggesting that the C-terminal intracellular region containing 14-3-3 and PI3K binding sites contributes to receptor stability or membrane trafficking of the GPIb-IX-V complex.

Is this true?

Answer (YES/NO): NO